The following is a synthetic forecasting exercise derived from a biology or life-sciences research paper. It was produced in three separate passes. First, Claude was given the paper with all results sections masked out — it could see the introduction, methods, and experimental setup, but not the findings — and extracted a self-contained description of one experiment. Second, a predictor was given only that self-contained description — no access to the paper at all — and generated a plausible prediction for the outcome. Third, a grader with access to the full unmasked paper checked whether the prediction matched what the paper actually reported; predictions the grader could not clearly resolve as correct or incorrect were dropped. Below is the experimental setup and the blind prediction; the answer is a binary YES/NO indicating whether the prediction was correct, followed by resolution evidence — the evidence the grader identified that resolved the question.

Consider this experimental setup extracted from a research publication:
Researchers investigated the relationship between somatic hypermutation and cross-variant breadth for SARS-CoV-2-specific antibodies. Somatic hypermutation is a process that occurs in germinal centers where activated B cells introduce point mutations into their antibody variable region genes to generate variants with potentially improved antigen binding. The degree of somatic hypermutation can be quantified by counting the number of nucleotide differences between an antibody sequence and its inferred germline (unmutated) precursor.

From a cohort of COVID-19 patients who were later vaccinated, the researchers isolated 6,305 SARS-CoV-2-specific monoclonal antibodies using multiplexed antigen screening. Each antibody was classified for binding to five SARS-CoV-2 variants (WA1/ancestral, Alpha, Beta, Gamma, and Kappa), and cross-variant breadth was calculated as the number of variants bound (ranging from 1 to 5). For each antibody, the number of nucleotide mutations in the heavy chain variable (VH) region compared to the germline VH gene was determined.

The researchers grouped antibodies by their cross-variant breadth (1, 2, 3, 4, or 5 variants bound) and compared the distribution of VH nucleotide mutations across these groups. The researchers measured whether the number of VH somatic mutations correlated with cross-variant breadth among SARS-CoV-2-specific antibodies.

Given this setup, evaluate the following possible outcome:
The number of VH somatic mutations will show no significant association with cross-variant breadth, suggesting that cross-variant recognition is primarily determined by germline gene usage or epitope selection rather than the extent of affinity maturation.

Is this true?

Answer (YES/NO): NO